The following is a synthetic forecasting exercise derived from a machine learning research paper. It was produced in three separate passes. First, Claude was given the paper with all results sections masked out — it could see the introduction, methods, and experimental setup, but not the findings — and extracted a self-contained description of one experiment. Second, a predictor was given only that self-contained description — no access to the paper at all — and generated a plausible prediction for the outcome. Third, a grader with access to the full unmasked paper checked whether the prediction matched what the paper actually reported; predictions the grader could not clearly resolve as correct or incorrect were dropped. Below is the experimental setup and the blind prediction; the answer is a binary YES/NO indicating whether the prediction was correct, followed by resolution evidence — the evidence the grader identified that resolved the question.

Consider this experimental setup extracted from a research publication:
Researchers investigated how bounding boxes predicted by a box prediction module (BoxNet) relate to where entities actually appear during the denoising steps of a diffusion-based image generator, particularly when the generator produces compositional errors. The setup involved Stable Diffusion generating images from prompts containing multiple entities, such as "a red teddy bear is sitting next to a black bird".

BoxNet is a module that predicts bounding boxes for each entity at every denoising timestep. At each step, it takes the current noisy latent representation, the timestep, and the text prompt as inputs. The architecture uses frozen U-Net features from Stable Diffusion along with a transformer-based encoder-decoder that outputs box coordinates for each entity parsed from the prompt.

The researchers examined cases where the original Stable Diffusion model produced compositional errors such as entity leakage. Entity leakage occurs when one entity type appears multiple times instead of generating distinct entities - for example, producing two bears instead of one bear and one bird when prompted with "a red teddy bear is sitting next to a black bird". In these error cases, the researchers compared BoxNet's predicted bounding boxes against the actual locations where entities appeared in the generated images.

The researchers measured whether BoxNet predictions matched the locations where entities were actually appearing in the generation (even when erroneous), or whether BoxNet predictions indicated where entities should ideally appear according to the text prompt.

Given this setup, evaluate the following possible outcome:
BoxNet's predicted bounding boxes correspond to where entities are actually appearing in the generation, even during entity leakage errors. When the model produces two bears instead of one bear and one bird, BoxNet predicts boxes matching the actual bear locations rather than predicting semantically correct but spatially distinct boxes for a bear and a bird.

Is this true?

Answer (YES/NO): YES